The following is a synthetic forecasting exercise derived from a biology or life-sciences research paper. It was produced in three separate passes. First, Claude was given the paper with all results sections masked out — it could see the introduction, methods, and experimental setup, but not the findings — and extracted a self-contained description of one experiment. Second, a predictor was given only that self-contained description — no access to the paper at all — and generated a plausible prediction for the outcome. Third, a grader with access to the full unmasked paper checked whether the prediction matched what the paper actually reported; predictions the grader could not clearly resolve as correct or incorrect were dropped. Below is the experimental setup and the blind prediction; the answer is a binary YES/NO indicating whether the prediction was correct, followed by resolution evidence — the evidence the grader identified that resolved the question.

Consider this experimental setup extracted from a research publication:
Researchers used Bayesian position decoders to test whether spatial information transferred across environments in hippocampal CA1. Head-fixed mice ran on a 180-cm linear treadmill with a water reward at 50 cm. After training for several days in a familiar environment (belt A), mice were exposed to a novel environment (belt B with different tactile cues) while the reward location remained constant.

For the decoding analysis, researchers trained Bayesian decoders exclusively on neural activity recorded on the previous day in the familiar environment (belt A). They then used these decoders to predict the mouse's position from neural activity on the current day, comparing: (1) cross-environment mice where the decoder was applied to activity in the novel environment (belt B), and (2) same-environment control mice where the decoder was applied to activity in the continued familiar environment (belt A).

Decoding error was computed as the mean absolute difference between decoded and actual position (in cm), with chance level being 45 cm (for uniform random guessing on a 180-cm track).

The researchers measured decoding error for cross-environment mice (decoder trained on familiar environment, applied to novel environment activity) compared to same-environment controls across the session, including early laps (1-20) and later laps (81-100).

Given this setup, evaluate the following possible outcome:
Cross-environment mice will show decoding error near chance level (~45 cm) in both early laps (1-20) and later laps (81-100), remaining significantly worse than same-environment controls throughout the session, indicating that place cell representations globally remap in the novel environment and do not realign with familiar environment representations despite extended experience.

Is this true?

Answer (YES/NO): NO